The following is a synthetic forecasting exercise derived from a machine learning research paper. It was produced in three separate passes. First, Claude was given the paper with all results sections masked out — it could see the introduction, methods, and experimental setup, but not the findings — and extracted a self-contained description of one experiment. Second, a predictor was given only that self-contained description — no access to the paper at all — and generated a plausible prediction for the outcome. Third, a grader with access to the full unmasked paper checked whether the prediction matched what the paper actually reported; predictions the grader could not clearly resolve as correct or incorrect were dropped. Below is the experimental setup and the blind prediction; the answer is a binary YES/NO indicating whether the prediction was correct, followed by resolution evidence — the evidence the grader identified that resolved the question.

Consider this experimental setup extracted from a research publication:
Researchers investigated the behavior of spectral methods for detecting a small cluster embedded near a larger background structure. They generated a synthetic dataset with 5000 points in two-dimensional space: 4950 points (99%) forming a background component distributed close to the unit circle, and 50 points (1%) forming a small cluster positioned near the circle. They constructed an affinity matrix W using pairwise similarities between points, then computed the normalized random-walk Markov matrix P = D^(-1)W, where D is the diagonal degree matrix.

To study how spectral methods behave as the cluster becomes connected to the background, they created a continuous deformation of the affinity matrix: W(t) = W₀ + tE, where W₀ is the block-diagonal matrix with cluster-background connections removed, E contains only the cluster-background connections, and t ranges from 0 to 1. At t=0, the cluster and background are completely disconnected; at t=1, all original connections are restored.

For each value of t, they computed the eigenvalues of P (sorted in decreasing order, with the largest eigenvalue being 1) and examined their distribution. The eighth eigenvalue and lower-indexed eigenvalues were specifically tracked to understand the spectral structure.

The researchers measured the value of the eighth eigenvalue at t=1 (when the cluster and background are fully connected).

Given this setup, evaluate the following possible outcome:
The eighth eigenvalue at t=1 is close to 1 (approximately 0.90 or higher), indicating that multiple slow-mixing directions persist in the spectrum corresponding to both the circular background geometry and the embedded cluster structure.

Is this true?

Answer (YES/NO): YES